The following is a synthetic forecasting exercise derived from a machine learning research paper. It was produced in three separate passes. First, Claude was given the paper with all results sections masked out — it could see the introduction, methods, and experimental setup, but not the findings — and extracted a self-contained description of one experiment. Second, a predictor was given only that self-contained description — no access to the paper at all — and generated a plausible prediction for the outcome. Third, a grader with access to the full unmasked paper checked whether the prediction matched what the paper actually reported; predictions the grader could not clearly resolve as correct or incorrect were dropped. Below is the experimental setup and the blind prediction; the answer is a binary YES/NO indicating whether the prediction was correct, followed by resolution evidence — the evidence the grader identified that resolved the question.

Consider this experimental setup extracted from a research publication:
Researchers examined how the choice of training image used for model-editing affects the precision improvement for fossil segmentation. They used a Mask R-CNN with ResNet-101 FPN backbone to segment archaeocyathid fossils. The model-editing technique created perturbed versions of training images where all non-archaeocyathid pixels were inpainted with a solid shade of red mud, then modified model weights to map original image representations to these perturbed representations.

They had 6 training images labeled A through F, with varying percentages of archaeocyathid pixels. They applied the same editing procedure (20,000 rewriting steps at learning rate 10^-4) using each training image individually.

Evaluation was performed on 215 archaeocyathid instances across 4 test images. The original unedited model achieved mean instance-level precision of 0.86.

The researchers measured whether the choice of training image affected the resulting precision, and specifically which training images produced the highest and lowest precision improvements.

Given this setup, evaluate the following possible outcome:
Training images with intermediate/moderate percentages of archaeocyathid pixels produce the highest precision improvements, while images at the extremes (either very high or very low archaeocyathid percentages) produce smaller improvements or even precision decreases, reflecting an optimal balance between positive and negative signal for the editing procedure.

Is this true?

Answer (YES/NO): NO